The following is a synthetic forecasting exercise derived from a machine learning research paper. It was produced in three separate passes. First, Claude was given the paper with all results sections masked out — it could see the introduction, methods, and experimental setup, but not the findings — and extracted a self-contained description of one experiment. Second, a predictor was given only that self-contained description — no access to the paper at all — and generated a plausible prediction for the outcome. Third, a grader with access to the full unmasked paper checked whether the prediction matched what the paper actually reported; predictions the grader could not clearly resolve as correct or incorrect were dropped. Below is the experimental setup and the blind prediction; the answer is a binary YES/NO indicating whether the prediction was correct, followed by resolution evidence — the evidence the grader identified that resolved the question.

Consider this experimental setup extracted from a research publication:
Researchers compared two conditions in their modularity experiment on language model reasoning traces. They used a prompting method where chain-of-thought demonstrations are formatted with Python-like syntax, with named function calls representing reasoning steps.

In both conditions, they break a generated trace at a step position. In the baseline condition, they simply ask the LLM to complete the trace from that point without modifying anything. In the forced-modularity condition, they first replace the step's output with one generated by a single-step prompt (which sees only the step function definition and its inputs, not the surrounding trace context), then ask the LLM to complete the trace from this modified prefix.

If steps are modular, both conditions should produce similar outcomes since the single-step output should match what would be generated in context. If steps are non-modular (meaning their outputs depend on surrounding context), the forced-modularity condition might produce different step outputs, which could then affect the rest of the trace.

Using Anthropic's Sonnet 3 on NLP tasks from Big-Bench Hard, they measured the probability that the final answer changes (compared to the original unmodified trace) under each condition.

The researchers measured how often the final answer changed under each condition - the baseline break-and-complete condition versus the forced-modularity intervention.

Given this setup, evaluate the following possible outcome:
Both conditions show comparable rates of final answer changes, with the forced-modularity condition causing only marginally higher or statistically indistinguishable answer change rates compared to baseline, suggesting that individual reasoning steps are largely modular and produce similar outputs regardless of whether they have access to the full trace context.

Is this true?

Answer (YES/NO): YES